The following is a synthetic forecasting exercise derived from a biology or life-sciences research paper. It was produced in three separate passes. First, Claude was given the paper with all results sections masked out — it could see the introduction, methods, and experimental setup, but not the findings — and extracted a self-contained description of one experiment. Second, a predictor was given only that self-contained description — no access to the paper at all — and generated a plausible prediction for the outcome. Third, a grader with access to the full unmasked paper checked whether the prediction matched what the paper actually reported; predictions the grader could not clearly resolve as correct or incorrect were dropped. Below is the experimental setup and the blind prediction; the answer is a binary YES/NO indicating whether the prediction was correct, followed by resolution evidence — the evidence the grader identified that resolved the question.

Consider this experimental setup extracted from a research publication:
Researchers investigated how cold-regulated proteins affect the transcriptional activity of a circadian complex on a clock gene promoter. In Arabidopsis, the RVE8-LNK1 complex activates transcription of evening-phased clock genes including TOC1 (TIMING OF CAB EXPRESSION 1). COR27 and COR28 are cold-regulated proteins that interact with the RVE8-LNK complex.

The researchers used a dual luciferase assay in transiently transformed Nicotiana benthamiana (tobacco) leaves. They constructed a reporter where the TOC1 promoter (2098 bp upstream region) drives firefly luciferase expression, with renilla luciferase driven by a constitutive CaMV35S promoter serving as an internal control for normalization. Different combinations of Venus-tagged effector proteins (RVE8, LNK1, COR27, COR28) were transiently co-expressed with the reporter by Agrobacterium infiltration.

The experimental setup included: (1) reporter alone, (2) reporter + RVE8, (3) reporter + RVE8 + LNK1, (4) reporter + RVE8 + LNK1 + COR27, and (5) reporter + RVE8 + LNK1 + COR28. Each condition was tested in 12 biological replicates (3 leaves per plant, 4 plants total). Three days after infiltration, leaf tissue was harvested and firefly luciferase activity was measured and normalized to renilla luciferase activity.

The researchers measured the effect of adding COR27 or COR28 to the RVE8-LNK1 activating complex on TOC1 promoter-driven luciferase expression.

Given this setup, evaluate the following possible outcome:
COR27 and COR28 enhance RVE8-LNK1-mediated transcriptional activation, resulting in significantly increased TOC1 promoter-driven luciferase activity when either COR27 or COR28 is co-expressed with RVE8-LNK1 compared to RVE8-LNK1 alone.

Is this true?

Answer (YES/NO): NO